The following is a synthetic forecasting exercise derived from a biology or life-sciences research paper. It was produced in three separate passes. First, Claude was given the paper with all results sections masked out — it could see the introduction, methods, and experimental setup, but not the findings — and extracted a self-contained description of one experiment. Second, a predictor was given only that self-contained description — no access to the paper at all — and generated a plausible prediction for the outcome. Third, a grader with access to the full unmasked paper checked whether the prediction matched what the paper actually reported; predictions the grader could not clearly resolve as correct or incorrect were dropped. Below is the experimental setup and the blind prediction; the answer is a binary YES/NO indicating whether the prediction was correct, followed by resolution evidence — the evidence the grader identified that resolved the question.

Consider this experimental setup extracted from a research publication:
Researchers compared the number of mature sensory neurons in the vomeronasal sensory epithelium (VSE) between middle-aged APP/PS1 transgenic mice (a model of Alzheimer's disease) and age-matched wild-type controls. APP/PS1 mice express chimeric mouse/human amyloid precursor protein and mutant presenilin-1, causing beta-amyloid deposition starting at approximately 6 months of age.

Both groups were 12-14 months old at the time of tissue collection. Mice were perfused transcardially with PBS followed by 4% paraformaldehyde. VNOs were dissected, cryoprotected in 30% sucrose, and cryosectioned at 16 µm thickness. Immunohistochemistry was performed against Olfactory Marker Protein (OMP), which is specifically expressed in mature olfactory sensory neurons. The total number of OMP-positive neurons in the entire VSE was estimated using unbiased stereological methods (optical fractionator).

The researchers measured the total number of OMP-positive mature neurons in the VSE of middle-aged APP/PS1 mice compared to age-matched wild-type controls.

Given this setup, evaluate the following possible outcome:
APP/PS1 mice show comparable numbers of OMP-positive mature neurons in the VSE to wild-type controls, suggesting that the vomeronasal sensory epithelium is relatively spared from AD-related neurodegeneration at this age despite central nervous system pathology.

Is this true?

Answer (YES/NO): YES